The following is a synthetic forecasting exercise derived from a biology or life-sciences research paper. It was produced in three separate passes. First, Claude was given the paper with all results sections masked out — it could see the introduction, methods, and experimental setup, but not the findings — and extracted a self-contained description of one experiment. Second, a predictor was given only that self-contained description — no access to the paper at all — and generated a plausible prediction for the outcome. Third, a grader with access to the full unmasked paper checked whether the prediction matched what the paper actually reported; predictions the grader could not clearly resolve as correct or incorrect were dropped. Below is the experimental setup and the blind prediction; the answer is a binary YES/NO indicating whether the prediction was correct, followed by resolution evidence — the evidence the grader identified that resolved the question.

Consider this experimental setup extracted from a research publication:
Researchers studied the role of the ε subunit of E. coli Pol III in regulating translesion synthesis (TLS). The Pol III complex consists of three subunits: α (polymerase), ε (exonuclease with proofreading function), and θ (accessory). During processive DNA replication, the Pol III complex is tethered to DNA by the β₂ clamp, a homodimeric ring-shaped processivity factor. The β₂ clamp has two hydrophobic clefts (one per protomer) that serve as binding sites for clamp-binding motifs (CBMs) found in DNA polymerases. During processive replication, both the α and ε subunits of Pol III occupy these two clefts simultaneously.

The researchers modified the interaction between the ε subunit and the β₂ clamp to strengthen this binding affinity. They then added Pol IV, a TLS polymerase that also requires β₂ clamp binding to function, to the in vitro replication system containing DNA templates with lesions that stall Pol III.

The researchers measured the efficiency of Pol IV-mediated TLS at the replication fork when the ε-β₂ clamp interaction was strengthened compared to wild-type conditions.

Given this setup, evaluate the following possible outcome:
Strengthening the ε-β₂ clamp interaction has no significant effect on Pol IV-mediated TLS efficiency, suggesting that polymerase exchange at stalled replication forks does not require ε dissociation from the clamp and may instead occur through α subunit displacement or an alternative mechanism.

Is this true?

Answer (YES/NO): NO